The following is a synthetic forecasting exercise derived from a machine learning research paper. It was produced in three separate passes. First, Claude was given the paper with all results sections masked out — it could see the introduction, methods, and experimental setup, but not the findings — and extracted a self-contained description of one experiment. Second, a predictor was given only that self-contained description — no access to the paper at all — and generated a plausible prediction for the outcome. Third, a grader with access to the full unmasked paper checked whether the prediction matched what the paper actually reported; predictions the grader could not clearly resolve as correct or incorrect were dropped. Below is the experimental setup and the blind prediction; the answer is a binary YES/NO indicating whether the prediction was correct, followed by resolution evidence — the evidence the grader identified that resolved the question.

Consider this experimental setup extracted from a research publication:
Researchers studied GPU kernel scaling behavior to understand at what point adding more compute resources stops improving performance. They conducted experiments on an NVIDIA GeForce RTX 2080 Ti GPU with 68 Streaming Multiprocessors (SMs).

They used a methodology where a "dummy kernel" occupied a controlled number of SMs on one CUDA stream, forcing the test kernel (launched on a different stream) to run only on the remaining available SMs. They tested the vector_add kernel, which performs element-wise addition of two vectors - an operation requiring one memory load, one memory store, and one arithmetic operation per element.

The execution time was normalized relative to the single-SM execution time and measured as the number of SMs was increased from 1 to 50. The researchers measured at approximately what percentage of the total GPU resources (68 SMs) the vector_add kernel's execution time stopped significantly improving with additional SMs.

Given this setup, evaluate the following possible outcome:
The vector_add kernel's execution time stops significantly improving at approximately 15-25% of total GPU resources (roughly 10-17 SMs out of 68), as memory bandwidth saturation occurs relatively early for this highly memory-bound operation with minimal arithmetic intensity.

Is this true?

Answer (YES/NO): NO